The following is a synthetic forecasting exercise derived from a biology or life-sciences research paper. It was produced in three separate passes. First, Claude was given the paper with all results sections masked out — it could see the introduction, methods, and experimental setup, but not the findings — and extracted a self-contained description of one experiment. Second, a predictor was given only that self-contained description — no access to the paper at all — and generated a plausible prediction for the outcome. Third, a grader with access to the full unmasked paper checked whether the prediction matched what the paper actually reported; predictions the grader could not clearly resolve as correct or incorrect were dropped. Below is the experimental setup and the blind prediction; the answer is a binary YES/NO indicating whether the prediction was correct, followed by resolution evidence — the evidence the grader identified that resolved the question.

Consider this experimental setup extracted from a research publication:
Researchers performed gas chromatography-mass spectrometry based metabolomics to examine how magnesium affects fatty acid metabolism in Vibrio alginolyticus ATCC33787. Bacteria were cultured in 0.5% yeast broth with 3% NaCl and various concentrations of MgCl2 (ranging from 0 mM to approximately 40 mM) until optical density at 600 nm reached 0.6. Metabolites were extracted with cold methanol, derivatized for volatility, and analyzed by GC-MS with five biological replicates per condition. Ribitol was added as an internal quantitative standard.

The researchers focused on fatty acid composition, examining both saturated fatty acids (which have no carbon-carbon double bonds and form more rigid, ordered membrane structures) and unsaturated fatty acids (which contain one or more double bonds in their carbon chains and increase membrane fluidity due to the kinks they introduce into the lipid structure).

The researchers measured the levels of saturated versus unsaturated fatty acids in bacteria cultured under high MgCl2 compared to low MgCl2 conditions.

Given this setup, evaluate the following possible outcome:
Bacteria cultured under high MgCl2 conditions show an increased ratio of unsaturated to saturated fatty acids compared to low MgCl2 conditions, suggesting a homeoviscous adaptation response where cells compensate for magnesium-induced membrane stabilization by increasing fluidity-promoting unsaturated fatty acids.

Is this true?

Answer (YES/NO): NO